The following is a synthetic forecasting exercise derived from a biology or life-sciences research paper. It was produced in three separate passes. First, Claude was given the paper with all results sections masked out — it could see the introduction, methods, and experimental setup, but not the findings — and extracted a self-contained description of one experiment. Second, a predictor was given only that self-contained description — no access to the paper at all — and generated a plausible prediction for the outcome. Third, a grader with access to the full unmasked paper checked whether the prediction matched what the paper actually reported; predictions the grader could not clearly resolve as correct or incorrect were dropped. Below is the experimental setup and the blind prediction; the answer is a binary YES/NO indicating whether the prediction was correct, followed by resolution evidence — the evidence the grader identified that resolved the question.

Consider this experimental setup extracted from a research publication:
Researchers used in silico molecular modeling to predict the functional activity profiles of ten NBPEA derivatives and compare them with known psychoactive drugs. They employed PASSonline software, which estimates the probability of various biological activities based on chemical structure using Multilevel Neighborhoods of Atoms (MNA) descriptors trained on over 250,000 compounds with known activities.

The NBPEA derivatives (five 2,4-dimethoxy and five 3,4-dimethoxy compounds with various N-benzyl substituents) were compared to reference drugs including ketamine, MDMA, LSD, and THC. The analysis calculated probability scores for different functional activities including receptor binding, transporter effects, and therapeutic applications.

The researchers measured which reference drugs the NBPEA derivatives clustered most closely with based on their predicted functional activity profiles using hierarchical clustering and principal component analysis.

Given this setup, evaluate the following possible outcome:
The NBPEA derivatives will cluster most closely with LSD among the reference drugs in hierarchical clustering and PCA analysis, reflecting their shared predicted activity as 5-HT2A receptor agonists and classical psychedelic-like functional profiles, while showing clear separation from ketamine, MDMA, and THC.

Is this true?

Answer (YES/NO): NO